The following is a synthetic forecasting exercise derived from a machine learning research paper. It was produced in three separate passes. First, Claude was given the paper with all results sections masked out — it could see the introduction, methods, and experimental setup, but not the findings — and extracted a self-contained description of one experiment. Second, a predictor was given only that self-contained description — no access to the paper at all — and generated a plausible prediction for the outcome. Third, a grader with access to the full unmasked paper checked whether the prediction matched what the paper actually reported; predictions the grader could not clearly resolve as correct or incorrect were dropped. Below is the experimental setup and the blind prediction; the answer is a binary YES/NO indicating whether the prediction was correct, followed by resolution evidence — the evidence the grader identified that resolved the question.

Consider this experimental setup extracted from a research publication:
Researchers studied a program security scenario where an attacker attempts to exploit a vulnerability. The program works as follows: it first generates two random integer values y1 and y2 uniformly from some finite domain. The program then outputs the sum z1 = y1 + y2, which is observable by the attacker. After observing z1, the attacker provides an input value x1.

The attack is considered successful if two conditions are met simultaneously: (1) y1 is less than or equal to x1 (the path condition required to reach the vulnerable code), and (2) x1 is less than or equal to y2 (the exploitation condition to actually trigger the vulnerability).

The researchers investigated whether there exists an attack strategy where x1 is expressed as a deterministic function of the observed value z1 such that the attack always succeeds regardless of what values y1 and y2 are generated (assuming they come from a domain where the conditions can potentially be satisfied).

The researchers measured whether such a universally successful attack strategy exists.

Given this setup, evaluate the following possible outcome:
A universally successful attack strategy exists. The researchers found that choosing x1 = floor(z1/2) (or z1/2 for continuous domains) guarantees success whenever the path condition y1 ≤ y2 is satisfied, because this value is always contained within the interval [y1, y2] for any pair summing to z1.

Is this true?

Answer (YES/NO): YES